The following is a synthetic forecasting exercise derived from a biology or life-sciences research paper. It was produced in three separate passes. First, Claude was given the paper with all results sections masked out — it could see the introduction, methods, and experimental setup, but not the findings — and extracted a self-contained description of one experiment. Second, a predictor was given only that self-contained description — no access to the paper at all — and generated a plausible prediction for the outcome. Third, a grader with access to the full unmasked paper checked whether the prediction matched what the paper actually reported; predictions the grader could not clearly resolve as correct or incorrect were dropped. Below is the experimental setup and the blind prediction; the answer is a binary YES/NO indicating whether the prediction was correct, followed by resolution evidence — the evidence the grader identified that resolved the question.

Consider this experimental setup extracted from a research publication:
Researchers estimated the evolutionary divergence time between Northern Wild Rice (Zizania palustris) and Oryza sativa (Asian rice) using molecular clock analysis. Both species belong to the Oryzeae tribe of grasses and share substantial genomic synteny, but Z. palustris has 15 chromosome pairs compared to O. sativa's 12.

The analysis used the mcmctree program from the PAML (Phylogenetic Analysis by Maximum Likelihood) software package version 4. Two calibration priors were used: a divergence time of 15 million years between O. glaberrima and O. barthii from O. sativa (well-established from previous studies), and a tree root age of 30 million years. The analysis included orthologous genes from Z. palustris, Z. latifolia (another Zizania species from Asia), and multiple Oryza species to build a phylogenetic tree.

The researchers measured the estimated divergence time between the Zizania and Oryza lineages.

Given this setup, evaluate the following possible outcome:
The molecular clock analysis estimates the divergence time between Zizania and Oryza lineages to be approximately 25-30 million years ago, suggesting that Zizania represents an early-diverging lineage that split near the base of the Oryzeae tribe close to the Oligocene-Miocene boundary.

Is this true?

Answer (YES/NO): YES